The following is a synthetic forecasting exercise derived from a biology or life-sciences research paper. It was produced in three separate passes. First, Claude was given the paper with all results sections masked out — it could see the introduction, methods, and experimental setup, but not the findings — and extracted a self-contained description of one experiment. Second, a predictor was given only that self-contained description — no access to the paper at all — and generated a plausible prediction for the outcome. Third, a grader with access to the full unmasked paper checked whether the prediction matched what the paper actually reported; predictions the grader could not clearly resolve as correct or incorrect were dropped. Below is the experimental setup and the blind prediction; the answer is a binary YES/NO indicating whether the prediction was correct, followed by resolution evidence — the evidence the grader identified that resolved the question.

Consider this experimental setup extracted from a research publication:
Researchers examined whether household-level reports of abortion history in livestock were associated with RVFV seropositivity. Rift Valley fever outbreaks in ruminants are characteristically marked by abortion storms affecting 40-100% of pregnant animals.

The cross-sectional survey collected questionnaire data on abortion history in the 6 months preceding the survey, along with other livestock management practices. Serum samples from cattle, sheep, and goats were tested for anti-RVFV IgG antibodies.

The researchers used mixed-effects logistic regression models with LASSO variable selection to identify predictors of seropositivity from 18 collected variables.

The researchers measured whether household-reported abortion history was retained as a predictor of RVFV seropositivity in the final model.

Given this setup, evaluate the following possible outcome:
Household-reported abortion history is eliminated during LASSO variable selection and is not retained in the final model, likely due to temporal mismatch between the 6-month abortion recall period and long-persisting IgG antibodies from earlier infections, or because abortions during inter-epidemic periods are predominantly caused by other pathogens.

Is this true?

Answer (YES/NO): YES